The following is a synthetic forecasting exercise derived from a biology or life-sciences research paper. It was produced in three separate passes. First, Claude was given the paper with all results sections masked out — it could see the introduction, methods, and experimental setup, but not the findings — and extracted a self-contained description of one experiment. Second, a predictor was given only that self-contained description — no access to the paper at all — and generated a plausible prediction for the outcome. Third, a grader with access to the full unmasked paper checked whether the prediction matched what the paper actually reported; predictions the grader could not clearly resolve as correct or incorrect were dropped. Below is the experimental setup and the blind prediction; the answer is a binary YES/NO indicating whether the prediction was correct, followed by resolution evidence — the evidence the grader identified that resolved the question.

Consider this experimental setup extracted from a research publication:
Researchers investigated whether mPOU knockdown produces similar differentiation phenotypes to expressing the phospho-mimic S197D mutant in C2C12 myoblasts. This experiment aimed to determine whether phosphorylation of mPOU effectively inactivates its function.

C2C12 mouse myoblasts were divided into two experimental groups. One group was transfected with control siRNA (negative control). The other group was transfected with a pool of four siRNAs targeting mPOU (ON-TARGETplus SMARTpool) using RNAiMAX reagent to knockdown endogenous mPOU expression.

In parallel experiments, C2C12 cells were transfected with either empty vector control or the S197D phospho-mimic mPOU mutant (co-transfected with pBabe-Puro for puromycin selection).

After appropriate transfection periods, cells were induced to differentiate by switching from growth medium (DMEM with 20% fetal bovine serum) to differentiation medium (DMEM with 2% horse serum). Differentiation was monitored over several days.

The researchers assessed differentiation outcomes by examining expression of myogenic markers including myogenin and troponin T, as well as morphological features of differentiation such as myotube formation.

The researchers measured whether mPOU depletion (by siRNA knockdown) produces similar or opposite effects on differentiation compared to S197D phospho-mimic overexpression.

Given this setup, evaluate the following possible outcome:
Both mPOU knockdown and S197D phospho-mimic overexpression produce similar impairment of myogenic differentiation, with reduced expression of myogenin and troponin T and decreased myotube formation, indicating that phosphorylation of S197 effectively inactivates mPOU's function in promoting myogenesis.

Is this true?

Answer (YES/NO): NO